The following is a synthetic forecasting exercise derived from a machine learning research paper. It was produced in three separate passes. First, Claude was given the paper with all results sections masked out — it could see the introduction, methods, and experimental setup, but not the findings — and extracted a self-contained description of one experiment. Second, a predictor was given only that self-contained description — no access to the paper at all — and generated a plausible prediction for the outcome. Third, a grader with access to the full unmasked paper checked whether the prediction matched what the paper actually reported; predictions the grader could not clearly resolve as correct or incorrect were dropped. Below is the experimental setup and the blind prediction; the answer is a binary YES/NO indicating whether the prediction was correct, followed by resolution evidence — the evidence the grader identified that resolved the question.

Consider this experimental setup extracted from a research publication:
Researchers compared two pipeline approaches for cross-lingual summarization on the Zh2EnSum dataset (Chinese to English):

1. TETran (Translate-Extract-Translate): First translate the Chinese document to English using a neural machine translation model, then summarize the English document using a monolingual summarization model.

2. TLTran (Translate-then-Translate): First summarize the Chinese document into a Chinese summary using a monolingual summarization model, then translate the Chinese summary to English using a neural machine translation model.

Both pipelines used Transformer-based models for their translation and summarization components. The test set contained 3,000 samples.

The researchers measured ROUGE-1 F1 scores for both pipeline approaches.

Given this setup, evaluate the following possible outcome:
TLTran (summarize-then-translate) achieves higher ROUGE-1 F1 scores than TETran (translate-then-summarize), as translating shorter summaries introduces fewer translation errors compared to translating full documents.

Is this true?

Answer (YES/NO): YES